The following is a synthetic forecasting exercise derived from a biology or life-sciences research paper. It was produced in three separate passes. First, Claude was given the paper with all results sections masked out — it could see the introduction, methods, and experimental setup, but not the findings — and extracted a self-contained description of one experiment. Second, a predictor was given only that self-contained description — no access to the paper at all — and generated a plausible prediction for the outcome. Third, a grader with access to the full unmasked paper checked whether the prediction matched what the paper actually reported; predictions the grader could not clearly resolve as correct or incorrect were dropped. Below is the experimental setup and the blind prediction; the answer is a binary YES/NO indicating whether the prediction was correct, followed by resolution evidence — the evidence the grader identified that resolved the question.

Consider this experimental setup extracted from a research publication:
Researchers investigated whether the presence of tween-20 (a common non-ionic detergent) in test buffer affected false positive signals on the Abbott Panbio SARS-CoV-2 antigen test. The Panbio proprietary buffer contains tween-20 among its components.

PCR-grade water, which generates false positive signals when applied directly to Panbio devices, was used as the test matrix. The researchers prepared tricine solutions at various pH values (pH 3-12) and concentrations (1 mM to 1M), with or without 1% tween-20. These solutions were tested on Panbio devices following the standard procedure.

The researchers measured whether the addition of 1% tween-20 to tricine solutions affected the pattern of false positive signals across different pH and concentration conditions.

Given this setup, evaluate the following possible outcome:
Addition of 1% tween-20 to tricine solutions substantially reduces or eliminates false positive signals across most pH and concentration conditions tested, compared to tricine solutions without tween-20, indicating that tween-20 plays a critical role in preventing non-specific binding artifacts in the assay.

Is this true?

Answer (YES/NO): NO